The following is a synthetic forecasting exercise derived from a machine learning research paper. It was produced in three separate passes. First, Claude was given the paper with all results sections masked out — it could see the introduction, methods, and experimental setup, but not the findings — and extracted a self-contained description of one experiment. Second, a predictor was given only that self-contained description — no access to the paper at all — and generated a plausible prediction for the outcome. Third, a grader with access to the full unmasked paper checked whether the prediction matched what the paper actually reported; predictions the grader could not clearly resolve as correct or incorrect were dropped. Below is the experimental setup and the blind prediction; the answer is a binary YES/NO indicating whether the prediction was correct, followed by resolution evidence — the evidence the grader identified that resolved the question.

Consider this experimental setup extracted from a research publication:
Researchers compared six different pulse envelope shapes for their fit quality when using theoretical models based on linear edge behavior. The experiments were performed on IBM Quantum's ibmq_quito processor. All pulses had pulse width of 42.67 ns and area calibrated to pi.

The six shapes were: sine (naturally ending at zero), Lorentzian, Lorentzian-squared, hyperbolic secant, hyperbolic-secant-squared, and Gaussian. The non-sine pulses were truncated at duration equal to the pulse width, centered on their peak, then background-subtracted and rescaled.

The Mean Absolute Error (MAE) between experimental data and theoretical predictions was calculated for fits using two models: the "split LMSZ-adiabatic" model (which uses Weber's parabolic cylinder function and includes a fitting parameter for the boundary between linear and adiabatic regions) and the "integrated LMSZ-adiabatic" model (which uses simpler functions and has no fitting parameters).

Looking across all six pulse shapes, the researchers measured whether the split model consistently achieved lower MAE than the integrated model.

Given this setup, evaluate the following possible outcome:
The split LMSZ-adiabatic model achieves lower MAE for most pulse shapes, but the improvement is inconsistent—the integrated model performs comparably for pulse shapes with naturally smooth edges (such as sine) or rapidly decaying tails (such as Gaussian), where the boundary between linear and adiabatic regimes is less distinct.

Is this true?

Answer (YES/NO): NO